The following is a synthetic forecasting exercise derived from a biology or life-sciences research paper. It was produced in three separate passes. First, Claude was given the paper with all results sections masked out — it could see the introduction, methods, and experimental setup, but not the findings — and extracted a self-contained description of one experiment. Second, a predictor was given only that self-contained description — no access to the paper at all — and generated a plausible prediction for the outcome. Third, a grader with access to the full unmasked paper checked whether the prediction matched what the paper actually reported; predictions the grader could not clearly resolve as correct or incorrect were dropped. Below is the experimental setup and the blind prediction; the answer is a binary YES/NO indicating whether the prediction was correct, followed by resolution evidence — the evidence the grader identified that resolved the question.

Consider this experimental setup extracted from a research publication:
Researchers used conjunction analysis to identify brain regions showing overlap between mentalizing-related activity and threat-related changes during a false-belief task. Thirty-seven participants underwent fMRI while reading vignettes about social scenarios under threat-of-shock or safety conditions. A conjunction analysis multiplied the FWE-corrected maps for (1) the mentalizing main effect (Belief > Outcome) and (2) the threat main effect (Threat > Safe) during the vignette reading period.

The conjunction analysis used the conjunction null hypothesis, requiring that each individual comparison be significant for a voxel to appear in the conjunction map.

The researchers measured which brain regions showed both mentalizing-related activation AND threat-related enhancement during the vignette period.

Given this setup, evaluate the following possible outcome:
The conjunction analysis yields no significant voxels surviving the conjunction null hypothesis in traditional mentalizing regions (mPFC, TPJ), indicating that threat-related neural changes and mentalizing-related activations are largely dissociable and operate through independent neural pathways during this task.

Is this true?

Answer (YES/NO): NO